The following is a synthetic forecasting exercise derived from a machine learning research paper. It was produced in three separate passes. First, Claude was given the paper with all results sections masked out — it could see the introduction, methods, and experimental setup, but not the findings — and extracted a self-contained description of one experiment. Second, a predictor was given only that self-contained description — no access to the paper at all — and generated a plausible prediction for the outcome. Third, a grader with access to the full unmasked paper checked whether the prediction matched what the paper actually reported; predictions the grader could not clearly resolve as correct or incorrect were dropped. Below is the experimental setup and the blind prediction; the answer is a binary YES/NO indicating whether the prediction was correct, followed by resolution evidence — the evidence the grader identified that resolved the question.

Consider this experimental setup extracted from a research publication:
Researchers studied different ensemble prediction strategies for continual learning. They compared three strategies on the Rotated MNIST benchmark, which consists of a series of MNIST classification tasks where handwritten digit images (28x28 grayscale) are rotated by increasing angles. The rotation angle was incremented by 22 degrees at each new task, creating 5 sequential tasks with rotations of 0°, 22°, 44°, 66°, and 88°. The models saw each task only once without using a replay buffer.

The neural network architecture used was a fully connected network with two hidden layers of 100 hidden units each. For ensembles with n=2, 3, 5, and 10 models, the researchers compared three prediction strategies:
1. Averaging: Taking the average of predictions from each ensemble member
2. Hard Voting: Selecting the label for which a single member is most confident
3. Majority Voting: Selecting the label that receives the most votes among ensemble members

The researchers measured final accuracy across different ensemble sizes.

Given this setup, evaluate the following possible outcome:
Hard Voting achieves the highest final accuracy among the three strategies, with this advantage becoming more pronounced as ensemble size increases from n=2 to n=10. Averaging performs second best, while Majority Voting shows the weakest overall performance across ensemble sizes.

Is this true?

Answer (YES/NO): NO